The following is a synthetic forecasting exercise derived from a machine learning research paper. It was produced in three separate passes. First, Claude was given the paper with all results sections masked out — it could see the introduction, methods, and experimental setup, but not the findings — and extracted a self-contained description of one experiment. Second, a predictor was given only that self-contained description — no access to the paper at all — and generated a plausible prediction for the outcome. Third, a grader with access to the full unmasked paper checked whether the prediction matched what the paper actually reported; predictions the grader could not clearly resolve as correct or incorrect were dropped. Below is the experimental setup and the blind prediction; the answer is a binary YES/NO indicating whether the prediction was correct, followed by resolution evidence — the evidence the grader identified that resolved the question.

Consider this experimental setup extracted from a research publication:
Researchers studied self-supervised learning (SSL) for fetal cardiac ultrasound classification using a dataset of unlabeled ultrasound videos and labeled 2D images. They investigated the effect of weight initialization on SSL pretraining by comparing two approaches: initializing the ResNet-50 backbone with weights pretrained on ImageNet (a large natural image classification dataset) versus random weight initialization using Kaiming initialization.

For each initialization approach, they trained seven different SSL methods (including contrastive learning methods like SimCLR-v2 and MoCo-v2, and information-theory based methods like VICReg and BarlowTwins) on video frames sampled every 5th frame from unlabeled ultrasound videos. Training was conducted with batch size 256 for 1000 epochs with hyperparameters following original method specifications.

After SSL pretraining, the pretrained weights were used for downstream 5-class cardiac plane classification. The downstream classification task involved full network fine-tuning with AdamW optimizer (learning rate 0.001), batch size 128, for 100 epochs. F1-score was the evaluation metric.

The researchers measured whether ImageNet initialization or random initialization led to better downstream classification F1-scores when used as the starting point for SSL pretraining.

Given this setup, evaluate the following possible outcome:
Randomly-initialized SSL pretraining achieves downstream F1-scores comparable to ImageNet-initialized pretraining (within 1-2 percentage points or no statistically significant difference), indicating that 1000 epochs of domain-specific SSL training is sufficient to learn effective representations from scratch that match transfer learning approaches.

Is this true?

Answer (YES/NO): NO